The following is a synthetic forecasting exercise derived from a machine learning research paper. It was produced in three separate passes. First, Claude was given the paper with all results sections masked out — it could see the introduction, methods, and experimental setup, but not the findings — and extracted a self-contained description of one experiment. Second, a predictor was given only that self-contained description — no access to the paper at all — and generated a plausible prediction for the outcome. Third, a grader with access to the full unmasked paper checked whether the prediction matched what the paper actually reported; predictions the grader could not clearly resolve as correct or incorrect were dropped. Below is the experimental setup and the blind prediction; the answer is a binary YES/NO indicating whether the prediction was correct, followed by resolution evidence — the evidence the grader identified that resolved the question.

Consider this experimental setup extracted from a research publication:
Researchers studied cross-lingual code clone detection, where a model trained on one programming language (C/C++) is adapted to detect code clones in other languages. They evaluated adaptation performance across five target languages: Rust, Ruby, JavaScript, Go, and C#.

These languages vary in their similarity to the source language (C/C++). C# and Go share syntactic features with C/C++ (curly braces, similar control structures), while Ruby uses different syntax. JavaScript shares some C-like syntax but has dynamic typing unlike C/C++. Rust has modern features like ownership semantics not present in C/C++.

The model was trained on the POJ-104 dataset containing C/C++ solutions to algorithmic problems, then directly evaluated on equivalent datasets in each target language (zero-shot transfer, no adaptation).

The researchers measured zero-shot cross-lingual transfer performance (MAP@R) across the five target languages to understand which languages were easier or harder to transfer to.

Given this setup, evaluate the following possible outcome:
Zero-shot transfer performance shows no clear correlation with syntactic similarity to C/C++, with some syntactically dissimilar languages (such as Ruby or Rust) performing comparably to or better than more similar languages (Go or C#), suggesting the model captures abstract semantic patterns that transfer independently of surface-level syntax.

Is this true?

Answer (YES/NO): YES